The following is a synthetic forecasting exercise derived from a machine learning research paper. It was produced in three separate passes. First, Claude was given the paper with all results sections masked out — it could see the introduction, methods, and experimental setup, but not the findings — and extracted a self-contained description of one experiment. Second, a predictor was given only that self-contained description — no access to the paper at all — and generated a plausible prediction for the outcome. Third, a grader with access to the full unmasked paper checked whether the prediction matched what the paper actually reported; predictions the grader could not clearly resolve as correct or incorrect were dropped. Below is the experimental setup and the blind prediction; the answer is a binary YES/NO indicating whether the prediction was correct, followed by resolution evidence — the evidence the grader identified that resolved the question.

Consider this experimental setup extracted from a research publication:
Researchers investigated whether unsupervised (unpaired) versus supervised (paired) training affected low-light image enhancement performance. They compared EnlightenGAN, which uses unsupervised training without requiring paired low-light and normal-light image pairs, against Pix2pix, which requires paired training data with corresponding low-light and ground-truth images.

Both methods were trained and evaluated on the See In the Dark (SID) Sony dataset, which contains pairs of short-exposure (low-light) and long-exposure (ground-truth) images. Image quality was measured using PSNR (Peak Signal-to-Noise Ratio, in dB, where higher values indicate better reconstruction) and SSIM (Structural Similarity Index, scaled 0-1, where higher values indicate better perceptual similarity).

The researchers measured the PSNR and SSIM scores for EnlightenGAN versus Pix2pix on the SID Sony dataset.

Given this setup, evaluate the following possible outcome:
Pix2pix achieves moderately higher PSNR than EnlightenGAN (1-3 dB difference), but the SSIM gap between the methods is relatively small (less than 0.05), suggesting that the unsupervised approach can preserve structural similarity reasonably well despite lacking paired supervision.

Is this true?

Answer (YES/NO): NO